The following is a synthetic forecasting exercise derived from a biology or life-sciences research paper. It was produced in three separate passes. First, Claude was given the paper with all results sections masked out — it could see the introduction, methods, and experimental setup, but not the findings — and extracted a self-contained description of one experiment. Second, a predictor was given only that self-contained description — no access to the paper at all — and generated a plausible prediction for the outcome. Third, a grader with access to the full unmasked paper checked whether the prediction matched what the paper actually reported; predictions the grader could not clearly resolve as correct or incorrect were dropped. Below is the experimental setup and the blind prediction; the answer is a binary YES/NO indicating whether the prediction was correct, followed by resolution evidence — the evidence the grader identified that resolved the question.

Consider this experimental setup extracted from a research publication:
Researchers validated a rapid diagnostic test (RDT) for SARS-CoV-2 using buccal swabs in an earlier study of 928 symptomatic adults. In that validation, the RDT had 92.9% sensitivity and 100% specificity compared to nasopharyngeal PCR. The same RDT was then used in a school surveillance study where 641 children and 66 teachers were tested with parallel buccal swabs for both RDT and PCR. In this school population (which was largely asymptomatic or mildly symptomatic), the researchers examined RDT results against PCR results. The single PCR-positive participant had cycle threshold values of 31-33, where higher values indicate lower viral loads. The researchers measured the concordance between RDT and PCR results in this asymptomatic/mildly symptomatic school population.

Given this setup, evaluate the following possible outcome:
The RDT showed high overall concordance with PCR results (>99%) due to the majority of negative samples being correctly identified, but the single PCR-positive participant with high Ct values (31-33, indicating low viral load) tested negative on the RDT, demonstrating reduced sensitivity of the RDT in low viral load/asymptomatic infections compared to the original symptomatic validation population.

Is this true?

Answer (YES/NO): NO